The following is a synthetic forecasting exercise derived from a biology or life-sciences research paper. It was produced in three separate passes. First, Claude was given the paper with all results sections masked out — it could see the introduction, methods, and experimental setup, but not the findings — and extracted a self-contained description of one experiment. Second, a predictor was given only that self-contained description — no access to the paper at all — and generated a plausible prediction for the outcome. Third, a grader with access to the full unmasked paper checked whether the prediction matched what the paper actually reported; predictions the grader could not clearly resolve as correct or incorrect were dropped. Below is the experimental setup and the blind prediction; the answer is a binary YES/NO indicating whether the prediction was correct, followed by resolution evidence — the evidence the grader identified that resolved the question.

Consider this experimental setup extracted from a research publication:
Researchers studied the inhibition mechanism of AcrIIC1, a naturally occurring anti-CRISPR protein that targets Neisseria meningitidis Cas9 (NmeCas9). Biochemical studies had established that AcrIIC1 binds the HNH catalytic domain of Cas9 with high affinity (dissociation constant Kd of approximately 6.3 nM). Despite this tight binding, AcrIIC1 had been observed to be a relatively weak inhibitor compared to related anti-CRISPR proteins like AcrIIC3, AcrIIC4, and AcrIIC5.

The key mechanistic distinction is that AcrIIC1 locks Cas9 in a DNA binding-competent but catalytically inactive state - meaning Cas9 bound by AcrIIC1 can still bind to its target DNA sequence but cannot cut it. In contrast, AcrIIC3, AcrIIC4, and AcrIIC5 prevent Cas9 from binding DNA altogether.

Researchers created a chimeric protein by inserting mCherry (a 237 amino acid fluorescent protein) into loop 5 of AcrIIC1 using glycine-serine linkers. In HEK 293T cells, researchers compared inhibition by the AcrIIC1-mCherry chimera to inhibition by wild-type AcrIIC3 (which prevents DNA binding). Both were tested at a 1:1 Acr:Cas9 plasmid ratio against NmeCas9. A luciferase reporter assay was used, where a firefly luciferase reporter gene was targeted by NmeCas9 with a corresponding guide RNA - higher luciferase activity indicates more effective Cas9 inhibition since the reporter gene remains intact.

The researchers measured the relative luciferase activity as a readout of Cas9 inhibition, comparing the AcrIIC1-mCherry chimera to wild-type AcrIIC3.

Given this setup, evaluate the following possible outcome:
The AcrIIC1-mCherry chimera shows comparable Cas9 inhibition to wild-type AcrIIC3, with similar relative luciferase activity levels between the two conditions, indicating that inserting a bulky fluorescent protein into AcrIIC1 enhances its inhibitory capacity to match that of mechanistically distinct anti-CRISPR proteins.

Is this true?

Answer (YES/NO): NO